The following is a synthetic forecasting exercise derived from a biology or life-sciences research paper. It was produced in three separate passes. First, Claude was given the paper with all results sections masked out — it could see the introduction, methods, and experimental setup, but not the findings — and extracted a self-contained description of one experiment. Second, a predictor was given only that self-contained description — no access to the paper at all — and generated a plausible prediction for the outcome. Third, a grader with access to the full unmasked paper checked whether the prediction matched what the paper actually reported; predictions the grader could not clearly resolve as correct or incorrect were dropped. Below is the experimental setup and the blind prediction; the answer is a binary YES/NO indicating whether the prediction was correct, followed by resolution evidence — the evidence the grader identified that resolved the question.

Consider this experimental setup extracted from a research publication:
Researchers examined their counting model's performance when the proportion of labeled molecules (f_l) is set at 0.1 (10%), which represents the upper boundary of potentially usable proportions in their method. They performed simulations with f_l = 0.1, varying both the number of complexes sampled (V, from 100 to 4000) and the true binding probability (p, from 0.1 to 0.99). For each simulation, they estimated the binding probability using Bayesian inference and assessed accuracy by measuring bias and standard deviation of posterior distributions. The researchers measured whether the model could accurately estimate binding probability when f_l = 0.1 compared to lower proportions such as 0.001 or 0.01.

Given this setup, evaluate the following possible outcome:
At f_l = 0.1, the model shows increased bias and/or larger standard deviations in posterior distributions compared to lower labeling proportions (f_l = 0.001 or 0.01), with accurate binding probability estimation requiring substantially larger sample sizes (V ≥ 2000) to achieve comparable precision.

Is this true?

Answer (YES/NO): NO